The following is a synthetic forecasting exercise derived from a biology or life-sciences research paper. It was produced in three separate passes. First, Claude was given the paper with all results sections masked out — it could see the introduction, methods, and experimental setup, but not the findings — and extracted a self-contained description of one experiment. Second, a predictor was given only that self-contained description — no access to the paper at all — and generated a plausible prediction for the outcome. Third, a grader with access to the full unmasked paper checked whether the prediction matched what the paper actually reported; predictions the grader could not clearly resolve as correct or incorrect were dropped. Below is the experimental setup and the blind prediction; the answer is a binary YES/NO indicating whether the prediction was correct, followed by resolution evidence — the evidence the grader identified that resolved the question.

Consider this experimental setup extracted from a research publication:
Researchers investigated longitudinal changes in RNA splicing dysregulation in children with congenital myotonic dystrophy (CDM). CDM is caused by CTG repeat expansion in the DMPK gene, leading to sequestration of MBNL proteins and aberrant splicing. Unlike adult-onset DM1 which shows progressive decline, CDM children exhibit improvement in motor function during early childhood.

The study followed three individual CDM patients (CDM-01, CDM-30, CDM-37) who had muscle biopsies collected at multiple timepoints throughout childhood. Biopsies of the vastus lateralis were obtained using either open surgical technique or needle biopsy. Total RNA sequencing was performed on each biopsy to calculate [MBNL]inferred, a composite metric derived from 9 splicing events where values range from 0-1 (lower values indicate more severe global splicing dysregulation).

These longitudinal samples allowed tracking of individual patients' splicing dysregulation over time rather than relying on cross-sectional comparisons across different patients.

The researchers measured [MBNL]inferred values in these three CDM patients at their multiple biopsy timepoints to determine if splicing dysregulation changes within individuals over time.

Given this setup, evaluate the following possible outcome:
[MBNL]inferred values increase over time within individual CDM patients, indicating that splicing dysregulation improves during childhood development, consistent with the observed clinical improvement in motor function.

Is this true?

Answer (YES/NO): YES